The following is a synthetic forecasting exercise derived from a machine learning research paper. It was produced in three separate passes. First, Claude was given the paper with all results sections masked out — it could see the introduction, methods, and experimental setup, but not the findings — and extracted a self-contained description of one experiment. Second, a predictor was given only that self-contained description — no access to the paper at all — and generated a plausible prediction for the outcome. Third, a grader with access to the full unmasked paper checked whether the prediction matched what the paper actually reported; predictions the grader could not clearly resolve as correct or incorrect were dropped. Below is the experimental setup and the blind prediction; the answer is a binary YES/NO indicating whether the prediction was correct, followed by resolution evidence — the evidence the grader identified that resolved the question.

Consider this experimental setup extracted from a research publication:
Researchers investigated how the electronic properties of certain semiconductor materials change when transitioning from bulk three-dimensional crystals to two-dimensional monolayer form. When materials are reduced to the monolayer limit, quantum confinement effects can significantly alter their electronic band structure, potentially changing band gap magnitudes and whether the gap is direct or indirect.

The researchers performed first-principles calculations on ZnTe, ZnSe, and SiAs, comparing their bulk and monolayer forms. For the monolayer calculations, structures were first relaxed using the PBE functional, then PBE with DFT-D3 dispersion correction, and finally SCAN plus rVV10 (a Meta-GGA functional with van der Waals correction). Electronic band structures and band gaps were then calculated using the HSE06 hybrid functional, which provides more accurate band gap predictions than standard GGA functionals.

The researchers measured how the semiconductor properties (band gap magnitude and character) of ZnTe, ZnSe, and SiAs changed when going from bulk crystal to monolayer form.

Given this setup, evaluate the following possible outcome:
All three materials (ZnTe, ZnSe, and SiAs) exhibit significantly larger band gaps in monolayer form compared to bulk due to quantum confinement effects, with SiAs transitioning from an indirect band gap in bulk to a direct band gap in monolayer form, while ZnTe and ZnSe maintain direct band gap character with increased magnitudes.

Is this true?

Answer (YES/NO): NO